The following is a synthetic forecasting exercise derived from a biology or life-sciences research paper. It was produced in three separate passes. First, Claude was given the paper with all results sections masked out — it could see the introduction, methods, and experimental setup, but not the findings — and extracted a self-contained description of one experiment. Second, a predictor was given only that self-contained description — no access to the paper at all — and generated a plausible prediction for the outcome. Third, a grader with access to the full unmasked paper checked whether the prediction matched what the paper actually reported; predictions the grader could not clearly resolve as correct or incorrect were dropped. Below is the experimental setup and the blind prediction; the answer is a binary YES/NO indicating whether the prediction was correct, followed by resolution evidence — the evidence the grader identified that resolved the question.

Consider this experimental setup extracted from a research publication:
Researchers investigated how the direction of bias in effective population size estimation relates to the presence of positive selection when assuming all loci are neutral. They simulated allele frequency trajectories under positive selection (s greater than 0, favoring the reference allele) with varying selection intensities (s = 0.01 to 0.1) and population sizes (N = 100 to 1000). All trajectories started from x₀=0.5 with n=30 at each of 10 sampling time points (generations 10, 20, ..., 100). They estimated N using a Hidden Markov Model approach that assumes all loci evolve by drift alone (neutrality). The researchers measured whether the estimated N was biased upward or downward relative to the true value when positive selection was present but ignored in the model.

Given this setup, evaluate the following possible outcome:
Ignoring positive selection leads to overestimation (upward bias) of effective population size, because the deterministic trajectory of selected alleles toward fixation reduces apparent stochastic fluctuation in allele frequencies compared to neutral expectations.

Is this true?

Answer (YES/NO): NO